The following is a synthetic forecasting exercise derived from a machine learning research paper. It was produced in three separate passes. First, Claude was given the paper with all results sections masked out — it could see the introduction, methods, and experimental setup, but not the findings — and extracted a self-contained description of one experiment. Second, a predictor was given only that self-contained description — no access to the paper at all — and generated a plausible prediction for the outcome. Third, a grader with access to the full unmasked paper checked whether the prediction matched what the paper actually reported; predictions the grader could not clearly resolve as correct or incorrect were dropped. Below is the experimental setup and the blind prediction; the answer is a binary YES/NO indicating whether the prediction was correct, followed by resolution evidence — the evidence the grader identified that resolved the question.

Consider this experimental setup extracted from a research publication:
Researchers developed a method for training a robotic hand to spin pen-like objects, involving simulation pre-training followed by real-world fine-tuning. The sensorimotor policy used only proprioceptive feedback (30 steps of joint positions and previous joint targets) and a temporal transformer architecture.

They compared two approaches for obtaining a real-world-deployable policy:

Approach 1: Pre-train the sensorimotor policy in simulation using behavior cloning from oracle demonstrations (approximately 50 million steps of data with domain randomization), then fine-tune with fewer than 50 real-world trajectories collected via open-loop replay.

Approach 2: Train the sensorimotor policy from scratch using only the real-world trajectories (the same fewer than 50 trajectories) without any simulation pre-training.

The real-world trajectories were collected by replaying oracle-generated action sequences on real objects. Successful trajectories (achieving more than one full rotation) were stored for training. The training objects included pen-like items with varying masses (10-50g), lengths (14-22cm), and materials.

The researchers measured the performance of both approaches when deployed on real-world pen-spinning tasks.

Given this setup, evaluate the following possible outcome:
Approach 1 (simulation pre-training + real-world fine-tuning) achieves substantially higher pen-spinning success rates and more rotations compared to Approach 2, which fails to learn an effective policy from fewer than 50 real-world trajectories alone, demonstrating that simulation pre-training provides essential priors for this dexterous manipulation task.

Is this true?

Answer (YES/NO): NO